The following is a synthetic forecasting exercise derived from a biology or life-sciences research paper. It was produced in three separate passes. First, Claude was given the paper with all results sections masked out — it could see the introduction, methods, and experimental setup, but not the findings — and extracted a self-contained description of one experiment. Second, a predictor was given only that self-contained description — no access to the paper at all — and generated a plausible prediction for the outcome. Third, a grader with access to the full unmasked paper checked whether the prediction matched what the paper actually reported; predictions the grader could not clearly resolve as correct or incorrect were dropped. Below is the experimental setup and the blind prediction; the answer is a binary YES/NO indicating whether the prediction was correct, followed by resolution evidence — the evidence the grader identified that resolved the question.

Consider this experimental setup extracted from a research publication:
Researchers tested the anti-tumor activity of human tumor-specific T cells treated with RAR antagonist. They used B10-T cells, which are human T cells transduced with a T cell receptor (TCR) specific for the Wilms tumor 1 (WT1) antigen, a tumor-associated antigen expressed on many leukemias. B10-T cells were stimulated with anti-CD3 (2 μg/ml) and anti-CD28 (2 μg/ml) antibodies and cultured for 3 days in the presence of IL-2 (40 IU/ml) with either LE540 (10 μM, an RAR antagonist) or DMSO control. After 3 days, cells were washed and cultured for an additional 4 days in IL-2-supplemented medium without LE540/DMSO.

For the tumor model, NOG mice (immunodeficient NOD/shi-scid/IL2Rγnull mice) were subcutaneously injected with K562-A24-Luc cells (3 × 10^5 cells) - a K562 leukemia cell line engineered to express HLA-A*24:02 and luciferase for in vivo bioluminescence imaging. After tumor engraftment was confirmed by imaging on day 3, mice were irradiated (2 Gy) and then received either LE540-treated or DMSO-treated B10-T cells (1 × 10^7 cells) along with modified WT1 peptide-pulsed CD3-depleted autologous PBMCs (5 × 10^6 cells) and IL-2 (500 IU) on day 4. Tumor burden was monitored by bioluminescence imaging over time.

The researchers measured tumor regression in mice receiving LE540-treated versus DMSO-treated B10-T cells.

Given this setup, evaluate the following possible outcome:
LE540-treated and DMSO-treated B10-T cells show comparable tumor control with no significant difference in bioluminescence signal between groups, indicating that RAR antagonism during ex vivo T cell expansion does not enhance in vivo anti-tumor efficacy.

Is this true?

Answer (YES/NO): NO